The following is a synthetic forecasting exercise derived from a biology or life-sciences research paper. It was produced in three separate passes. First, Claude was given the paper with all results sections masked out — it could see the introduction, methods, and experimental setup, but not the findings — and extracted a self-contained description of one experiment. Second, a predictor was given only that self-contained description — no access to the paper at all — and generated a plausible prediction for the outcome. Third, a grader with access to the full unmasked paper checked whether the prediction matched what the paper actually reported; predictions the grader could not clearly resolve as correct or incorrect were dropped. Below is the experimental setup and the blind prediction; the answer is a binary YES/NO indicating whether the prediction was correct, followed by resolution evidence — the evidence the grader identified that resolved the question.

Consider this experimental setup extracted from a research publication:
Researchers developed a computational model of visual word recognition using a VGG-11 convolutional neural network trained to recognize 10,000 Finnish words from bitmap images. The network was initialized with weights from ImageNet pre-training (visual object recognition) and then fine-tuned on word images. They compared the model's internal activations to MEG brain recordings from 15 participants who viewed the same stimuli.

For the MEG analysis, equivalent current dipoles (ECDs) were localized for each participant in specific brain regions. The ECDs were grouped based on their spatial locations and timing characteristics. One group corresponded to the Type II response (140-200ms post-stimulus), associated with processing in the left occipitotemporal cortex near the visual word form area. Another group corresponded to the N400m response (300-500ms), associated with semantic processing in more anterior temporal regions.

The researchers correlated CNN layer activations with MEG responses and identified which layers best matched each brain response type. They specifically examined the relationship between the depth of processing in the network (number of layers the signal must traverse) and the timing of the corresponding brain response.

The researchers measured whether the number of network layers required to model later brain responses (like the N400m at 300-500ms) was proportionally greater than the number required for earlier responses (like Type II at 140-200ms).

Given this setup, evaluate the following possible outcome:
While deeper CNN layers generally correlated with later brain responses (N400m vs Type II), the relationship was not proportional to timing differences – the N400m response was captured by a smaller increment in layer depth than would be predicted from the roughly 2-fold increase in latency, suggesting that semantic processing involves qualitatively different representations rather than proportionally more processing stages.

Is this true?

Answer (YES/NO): YES